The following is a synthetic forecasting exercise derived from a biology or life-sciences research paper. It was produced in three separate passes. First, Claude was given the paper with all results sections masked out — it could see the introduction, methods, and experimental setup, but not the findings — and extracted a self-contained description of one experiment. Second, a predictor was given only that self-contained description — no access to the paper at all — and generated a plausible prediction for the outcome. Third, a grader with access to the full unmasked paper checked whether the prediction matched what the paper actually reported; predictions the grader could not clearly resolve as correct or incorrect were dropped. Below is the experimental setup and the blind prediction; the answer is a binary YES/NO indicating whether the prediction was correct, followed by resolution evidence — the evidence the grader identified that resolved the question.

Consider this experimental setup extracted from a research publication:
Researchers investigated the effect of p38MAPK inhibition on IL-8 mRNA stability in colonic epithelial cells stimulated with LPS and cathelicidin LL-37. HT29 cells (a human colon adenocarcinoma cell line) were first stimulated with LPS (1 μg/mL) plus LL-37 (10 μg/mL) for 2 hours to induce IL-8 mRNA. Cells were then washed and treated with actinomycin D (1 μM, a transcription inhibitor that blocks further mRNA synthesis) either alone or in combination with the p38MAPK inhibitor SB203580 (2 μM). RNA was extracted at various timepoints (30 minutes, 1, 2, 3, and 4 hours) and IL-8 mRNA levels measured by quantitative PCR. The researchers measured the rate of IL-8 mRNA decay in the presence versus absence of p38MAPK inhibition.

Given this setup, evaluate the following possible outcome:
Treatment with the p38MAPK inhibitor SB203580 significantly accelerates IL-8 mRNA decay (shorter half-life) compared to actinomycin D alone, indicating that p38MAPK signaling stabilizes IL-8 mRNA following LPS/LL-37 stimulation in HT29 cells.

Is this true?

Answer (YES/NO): YES